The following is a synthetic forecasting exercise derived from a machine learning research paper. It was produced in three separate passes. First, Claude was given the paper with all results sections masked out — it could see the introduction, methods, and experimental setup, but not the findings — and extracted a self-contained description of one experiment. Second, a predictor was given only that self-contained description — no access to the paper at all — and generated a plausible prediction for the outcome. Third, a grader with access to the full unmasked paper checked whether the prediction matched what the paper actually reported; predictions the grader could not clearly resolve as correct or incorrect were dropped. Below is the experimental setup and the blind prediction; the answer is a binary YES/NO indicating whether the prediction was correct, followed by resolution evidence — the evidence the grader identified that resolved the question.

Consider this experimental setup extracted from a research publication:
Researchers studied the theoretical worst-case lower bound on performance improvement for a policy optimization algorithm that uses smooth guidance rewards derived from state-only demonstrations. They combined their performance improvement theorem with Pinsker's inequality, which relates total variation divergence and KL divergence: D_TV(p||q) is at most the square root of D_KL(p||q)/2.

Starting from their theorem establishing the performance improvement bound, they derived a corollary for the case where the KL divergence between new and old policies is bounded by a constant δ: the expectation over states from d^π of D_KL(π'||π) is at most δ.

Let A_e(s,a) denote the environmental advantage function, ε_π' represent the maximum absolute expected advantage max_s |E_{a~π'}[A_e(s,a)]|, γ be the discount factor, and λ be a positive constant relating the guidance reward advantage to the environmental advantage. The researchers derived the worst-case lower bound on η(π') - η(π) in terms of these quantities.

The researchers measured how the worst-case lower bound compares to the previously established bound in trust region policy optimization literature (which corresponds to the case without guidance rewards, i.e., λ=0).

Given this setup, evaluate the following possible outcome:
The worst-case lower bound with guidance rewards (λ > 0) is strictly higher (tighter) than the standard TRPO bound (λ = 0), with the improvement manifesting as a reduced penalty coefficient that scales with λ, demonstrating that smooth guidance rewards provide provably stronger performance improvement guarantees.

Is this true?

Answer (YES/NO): NO